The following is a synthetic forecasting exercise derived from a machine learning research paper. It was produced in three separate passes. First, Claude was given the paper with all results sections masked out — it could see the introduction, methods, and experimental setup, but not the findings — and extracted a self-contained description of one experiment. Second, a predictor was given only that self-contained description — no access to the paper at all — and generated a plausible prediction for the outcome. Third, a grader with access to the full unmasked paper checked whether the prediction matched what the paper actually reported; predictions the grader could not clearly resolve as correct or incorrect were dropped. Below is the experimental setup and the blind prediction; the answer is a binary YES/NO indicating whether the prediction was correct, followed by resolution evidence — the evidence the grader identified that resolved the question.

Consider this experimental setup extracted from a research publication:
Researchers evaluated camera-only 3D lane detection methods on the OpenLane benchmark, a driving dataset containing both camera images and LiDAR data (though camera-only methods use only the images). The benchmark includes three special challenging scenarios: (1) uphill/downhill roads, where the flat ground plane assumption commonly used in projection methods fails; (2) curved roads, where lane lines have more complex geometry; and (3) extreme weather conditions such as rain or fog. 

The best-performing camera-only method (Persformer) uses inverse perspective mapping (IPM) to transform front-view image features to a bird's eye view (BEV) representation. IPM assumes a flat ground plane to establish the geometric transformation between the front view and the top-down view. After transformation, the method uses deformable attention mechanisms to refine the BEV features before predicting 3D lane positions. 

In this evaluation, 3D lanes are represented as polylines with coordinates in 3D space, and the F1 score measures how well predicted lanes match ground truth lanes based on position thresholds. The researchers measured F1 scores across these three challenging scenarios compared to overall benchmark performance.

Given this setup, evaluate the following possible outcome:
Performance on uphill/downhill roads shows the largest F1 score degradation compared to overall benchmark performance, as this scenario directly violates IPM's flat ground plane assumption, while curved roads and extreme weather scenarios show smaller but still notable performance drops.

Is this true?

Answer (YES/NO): NO